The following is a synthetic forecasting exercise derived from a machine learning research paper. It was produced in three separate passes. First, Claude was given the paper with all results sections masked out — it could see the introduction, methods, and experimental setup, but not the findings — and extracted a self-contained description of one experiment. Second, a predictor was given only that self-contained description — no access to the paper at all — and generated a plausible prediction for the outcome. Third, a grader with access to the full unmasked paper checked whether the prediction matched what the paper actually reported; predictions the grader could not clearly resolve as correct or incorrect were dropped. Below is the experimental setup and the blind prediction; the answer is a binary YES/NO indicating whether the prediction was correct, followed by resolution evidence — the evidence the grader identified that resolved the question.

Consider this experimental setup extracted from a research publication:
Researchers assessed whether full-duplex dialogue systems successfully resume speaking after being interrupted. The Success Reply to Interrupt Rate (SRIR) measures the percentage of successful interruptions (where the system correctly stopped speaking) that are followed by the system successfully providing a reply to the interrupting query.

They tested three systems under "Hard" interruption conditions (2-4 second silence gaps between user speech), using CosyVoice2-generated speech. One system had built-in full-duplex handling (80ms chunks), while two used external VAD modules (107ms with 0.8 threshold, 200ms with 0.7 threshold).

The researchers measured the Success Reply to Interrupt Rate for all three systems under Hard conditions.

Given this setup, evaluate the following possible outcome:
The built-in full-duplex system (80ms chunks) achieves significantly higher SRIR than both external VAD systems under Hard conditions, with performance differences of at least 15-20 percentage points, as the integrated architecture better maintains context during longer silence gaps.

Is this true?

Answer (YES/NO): YES